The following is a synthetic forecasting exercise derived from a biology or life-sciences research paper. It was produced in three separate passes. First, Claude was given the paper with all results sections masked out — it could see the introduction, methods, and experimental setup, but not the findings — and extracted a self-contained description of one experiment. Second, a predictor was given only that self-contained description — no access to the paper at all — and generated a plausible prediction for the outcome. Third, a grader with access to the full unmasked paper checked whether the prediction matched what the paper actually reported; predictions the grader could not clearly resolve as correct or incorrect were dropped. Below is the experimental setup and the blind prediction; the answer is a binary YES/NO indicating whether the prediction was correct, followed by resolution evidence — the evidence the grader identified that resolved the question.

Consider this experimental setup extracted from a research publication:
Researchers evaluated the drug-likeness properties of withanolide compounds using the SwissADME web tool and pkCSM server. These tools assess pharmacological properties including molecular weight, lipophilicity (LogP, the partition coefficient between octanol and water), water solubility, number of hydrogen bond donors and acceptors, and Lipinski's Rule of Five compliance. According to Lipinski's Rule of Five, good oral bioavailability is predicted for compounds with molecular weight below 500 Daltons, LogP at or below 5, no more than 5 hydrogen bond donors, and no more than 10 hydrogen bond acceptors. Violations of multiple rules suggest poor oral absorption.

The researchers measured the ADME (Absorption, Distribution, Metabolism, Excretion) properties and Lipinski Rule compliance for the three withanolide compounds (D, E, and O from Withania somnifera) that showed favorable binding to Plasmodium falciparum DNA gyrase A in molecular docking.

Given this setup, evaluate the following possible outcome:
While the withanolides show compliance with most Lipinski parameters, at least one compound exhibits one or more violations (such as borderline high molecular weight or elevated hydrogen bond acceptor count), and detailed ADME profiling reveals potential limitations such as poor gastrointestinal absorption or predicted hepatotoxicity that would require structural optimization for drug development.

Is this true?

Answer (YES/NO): NO